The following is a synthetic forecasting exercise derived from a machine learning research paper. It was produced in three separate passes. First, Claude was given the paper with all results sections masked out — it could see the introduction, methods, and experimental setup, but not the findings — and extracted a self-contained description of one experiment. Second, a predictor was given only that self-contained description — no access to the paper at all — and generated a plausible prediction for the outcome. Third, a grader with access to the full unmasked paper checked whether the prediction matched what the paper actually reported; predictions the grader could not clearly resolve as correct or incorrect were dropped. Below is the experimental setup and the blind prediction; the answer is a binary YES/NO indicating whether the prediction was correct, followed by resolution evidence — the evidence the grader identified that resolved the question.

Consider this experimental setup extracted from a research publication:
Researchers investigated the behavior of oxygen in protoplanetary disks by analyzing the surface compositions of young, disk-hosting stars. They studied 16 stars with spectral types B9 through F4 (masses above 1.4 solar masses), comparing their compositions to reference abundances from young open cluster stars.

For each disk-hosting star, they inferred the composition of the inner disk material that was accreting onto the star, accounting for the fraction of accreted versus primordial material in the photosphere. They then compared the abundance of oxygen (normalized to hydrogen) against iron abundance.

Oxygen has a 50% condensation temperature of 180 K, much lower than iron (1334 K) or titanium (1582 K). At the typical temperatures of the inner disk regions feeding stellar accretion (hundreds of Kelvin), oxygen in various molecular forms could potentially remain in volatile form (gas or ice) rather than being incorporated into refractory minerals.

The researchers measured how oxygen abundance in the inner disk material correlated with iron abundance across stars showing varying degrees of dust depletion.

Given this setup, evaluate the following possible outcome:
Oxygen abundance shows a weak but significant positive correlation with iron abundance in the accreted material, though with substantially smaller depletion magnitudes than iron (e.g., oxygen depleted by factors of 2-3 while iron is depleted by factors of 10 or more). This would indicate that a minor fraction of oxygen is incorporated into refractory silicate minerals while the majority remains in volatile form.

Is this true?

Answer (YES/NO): NO